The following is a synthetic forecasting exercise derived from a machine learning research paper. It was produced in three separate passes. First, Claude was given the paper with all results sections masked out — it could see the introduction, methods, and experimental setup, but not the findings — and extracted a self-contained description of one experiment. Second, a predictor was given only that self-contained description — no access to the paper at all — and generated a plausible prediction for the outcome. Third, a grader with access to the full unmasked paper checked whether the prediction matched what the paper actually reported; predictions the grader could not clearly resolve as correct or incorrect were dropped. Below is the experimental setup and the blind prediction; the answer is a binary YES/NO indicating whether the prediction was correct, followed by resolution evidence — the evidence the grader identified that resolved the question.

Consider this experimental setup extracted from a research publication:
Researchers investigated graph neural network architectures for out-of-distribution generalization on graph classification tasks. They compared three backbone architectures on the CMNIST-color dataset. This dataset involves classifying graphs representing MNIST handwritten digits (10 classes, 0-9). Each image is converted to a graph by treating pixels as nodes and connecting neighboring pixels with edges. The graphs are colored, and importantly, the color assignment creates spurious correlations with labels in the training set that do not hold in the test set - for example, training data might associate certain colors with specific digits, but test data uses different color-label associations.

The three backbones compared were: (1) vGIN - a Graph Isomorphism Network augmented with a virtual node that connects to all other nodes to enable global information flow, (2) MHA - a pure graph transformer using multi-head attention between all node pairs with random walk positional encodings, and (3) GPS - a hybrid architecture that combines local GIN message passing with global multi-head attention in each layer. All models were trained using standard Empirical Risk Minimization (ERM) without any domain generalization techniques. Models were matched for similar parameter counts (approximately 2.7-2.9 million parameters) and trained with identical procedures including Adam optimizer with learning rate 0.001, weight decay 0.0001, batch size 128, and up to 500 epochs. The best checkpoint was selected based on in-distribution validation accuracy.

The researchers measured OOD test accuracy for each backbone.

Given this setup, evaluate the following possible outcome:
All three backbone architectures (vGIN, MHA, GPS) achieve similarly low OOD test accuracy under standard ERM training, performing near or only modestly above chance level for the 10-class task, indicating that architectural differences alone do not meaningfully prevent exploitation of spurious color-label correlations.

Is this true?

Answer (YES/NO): NO